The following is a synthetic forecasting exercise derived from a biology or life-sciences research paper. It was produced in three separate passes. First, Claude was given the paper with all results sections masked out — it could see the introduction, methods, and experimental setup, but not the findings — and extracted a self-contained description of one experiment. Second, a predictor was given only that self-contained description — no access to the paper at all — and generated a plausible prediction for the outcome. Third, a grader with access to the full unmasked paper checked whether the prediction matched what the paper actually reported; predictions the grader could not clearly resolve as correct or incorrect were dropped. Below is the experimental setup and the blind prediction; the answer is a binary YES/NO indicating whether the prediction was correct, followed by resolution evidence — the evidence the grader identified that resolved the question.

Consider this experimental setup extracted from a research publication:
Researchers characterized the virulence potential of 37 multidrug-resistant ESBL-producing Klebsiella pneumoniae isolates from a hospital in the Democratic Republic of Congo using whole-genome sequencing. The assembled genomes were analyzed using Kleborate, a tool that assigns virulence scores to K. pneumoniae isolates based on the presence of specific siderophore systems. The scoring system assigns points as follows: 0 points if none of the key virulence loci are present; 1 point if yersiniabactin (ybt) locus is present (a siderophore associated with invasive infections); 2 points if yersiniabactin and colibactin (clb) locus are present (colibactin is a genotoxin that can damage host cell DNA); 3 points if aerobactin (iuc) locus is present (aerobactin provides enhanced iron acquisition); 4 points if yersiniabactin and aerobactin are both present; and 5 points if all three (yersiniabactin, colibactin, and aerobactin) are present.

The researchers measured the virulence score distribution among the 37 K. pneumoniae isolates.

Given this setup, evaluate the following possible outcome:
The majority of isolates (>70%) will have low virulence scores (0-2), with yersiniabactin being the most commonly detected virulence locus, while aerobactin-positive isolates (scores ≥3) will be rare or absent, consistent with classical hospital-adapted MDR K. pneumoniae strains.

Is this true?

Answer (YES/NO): YES